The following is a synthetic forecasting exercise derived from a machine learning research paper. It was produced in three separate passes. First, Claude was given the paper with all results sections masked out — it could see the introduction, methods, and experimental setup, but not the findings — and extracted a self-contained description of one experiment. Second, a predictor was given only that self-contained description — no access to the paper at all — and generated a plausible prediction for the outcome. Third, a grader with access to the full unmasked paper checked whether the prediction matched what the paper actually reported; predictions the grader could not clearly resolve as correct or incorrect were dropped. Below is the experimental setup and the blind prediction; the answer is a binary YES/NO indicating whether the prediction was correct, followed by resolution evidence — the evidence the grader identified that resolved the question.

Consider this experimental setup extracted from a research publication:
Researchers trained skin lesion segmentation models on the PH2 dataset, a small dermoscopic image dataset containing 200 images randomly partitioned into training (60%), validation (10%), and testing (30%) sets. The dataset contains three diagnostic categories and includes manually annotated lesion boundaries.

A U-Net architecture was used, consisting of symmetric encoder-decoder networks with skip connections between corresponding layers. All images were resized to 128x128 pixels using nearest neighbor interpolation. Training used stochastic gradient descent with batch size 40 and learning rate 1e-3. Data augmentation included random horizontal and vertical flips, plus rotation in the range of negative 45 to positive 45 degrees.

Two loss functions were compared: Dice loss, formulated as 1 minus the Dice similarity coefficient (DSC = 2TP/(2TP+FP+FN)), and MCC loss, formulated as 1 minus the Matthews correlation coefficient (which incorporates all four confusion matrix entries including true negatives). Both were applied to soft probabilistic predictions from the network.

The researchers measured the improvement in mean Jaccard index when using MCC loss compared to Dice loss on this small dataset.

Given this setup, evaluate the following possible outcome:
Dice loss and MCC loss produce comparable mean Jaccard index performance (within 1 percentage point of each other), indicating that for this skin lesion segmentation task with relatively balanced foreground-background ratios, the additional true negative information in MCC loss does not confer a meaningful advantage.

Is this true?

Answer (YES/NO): NO